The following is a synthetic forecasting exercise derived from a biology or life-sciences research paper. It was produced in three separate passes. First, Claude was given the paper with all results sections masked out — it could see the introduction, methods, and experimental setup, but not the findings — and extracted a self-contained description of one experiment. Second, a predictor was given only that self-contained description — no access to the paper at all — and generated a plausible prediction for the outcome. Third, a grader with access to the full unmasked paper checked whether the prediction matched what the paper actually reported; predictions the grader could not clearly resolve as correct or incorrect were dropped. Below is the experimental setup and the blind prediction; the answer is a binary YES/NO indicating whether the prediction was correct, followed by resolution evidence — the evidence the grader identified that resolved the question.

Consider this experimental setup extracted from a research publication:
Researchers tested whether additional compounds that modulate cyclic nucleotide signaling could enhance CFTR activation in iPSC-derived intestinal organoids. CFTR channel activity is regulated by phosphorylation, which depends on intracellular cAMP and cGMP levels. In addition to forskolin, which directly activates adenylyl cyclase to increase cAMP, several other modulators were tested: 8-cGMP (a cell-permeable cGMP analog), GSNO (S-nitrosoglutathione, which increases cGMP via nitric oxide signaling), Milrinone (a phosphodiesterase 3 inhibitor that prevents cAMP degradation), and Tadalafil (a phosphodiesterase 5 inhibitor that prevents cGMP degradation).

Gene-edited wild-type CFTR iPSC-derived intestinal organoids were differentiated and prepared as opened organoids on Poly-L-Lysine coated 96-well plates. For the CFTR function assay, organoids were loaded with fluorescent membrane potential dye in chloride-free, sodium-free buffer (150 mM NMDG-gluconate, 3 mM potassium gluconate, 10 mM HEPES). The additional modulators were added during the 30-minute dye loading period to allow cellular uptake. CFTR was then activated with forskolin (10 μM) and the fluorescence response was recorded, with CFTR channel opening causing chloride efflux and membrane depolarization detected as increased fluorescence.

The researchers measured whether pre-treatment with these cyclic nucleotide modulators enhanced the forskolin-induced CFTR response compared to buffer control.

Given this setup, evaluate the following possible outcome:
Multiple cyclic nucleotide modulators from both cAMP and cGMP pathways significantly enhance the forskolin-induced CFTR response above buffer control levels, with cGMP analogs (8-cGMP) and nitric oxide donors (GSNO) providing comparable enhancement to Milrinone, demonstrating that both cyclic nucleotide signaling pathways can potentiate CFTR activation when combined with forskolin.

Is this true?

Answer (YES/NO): NO